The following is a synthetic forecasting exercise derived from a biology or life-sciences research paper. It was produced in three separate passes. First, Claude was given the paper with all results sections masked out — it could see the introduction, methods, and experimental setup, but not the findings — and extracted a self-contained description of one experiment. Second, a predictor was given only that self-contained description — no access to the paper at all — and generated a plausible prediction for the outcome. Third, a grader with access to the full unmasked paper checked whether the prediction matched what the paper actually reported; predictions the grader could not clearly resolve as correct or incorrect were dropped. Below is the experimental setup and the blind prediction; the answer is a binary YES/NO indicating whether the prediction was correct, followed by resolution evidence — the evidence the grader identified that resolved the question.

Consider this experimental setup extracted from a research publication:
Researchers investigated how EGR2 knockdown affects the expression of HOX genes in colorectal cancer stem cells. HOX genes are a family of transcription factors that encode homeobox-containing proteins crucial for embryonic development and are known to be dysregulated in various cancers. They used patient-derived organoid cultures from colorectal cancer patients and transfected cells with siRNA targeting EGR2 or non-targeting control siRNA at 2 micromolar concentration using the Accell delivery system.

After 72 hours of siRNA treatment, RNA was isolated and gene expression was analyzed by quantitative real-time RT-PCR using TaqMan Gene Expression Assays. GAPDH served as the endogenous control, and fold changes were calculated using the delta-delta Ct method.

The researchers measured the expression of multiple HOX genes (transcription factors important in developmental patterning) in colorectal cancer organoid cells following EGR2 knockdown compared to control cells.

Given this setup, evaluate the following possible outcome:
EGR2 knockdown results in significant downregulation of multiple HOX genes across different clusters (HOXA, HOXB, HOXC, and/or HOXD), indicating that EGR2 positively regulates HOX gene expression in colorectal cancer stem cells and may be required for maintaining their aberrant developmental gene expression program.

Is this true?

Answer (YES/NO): YES